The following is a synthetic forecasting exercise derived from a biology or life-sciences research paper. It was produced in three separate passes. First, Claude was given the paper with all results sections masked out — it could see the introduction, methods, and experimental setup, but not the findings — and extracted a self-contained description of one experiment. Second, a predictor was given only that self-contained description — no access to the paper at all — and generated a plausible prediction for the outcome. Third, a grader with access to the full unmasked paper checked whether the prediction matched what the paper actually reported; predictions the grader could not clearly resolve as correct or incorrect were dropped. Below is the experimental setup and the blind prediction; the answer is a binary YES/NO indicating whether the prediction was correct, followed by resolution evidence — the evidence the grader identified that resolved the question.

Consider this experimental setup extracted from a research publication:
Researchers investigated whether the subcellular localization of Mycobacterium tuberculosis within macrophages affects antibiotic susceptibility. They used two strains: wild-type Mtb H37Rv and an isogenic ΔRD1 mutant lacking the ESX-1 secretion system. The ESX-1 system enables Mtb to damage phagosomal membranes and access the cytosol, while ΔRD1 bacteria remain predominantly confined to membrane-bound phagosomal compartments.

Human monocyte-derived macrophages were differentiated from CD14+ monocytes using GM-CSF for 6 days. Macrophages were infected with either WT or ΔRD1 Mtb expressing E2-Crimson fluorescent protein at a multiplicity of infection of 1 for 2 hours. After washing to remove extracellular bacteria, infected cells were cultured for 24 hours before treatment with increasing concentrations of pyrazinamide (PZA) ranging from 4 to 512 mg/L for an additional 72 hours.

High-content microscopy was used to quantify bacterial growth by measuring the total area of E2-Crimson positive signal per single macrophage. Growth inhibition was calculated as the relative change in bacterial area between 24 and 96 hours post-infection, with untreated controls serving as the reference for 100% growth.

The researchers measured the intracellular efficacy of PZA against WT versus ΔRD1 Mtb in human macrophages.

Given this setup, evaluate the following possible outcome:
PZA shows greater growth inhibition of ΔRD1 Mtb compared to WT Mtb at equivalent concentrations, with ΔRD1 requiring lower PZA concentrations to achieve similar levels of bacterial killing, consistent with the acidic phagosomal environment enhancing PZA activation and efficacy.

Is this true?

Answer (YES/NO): YES